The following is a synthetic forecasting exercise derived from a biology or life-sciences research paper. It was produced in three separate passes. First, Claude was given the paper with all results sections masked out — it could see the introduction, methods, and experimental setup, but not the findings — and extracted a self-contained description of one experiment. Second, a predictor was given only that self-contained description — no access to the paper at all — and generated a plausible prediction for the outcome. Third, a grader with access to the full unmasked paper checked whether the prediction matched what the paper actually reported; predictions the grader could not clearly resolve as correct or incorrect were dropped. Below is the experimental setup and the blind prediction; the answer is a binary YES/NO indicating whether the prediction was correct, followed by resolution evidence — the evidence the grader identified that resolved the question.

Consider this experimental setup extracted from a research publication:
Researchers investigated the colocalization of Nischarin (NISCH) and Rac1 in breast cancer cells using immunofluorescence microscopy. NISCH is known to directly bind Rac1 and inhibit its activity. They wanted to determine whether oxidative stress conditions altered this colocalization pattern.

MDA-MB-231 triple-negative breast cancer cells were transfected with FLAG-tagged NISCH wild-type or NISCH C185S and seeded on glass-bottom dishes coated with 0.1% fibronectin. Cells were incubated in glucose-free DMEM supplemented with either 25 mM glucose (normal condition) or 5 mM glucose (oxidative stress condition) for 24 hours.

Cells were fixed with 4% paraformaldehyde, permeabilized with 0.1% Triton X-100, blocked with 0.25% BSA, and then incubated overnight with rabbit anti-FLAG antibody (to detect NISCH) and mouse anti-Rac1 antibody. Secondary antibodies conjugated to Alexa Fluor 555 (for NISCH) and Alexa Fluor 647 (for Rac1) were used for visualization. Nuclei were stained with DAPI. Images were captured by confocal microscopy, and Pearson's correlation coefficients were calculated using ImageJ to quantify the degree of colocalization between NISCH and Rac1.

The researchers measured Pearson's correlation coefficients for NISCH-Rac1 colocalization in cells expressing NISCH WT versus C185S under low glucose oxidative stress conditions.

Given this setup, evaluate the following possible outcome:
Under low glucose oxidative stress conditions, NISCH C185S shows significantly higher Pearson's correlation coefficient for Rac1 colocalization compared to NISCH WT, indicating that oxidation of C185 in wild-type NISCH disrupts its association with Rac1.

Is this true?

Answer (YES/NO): YES